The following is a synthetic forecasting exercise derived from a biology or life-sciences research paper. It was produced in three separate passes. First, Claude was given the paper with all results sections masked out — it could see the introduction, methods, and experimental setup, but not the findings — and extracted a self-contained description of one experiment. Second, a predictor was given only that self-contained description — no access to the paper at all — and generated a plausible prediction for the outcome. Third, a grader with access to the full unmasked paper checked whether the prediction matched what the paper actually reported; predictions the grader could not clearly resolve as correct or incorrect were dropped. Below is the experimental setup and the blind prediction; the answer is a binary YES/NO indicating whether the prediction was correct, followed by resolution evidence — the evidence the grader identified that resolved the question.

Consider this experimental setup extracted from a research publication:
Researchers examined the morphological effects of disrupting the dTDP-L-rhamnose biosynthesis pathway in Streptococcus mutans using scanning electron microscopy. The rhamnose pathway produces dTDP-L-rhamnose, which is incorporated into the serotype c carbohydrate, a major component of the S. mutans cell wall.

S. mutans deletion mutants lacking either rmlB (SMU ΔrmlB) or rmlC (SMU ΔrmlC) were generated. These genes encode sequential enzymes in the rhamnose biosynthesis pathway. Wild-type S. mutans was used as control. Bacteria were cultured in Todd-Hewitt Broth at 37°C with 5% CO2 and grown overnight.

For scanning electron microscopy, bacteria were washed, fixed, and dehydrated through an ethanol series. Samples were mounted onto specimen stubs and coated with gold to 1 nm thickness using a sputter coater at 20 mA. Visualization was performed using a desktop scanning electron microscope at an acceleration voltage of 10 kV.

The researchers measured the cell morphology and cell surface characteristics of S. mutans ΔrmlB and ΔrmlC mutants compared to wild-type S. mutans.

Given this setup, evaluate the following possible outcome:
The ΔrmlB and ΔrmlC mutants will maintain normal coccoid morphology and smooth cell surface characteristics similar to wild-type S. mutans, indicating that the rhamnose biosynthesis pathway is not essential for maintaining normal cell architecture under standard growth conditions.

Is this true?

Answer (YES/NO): NO